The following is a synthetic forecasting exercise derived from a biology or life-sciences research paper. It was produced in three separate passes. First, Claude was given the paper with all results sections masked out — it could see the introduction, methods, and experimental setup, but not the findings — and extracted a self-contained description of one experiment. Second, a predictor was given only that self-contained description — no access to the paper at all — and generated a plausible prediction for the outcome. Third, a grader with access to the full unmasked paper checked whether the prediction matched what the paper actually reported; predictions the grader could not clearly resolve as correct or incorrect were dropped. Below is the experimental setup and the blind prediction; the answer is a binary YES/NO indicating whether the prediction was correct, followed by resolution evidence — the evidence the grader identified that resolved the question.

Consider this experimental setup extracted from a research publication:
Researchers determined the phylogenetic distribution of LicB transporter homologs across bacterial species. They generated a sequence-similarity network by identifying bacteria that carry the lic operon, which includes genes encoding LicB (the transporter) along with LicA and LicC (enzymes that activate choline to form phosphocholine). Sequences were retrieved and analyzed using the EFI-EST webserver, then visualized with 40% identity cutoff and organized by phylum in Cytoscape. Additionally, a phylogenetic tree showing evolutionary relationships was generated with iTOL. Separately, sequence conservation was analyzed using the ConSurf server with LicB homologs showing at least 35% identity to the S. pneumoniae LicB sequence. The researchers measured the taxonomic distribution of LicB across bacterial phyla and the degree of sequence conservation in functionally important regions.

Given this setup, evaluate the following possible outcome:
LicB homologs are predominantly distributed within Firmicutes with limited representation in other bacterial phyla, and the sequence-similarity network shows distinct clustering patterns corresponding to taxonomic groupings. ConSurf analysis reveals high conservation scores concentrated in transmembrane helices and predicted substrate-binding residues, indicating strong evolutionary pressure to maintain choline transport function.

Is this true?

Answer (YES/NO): NO